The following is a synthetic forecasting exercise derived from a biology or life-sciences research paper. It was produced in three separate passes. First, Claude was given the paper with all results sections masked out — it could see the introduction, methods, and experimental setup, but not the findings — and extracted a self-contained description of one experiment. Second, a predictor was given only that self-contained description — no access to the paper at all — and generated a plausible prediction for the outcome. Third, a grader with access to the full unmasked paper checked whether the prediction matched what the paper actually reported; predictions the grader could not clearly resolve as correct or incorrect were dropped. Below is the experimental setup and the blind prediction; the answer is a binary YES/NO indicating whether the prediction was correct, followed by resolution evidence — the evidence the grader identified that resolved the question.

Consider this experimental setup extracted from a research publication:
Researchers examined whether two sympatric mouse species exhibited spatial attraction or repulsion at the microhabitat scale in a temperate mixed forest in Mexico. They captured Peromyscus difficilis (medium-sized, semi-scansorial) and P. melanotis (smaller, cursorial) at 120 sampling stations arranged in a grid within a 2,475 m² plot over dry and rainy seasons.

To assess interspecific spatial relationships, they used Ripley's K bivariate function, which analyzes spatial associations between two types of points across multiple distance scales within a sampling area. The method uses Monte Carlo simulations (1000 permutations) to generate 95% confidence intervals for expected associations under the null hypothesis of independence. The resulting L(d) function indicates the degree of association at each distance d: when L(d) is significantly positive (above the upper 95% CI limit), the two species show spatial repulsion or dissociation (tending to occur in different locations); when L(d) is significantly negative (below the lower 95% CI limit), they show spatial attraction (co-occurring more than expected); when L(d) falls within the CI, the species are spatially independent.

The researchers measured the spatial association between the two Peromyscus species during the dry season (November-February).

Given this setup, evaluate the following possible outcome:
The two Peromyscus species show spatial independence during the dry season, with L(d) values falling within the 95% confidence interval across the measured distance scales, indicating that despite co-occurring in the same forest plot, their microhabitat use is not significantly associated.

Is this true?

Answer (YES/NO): NO